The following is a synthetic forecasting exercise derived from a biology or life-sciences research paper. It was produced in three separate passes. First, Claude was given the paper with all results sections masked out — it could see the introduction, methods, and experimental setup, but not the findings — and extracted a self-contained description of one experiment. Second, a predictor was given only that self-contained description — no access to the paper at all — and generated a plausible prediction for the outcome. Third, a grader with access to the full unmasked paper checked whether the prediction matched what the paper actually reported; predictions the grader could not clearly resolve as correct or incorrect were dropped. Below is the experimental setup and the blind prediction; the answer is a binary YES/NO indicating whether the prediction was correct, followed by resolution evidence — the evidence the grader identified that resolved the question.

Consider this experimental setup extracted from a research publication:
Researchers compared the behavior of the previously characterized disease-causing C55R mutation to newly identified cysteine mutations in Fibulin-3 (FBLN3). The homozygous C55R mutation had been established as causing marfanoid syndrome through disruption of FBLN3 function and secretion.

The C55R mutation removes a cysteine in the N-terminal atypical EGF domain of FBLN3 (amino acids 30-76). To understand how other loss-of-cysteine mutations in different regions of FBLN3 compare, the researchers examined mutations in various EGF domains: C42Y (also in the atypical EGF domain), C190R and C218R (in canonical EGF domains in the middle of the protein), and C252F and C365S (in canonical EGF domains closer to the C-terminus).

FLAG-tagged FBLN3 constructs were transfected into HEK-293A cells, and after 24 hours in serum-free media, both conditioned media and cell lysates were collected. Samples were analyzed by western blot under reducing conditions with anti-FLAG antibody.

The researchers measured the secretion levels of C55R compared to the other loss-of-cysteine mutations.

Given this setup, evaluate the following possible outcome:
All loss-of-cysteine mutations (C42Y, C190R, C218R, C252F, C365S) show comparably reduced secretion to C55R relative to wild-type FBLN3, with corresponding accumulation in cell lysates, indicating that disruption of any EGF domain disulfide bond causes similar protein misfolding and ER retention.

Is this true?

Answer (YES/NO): NO